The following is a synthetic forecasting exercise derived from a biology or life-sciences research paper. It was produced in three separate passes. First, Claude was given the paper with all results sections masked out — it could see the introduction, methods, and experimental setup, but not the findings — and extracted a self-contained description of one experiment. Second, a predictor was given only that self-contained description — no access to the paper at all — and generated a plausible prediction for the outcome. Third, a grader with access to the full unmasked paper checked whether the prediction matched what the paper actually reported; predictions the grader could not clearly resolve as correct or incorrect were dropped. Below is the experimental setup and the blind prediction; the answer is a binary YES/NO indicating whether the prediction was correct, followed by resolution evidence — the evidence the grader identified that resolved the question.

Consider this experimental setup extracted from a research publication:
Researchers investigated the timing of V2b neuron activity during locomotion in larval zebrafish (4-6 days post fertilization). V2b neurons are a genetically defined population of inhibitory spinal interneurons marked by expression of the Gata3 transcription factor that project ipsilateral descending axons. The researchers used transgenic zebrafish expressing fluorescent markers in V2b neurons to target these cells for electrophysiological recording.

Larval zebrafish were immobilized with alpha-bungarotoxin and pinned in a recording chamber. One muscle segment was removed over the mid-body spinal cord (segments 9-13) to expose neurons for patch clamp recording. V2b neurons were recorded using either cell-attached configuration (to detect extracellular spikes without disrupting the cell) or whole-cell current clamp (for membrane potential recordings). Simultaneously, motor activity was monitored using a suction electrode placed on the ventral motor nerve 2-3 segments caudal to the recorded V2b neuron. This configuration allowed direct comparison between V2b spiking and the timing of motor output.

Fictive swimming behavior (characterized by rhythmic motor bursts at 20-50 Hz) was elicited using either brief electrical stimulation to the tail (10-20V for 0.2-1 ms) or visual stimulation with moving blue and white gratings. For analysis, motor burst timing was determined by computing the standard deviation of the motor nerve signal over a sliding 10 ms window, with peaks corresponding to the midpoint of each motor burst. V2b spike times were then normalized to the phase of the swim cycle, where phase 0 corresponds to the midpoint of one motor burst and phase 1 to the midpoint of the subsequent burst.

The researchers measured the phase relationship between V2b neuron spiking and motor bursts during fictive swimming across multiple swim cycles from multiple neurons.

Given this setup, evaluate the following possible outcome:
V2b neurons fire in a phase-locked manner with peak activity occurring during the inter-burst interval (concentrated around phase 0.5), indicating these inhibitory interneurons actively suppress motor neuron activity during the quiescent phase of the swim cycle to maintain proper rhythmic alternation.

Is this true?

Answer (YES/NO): NO